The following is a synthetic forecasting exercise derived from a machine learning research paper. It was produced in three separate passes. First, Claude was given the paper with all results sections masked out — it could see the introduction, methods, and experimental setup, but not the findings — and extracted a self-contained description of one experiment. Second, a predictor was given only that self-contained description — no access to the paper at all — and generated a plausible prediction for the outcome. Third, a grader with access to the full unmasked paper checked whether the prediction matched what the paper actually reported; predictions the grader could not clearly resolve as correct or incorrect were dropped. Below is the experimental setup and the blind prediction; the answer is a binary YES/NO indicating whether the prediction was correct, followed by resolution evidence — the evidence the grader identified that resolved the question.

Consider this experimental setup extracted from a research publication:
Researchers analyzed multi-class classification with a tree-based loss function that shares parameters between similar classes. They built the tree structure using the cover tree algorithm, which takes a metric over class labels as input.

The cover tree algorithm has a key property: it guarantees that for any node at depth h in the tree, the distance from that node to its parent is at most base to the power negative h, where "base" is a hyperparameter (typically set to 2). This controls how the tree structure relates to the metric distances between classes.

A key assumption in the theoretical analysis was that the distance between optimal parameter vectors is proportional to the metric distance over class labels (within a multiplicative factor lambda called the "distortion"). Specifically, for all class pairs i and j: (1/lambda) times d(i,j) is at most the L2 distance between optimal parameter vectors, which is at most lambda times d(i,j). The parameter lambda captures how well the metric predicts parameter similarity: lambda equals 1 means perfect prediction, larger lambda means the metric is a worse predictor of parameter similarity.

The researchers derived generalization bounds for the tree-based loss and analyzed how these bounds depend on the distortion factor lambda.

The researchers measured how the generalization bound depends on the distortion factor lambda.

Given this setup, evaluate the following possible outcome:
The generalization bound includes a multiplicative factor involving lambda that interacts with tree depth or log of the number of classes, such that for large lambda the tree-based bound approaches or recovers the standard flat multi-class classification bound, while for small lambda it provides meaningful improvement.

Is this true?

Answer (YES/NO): NO